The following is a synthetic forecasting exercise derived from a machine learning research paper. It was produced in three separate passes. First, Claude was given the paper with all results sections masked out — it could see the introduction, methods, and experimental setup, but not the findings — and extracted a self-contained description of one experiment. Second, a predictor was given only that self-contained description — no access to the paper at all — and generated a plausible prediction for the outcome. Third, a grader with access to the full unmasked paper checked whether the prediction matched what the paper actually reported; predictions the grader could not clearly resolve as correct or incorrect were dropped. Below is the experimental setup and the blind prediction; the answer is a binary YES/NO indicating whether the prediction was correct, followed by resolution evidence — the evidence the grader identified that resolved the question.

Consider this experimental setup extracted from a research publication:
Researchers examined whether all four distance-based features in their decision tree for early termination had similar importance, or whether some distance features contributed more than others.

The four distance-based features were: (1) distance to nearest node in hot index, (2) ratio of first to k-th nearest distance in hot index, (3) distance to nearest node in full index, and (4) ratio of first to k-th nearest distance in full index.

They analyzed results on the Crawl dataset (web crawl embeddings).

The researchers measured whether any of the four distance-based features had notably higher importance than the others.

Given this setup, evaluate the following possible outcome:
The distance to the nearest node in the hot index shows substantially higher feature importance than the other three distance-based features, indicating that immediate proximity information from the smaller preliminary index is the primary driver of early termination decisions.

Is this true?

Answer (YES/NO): NO